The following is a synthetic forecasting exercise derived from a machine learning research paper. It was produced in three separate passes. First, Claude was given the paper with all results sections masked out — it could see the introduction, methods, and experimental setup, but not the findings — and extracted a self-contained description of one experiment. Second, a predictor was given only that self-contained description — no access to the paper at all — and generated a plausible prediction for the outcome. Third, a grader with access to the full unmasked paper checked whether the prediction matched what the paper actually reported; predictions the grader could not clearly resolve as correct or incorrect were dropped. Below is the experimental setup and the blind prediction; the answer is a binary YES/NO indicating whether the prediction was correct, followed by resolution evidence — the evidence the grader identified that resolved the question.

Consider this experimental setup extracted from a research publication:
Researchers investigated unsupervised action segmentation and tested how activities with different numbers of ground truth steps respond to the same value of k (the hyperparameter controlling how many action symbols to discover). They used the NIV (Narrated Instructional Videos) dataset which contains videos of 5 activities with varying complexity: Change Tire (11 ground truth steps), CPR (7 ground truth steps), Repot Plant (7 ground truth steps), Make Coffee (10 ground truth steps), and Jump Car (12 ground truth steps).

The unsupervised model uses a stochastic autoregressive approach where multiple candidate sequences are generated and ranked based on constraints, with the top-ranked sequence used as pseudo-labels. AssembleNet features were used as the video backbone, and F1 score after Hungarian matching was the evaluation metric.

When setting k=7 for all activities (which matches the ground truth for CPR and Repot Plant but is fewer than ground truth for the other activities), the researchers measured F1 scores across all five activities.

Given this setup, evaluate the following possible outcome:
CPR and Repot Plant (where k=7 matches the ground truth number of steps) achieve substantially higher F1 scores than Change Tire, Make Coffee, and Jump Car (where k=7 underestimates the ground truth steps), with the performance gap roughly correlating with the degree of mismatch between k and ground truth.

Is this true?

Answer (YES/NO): NO